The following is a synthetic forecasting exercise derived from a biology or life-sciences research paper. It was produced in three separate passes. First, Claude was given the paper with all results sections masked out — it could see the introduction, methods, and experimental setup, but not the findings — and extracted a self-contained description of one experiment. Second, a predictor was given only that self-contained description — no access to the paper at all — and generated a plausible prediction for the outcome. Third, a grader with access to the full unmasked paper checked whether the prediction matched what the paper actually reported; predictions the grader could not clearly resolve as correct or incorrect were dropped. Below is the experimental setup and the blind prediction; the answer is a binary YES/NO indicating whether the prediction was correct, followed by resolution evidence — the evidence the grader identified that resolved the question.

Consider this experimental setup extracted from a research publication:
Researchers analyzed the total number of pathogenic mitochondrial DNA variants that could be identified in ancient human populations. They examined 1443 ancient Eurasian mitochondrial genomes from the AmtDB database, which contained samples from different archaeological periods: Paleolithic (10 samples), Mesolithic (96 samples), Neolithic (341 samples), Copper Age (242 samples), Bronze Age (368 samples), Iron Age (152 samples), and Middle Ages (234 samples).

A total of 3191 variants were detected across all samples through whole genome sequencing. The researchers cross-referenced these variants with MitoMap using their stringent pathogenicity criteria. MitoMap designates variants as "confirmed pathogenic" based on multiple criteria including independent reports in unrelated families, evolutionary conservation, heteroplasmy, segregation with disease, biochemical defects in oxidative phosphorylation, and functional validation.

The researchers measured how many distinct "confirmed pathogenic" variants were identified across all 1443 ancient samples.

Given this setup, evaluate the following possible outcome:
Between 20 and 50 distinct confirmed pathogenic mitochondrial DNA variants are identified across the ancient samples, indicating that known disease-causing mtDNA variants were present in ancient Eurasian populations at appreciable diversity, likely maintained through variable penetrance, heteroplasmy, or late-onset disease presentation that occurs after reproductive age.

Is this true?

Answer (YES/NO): NO